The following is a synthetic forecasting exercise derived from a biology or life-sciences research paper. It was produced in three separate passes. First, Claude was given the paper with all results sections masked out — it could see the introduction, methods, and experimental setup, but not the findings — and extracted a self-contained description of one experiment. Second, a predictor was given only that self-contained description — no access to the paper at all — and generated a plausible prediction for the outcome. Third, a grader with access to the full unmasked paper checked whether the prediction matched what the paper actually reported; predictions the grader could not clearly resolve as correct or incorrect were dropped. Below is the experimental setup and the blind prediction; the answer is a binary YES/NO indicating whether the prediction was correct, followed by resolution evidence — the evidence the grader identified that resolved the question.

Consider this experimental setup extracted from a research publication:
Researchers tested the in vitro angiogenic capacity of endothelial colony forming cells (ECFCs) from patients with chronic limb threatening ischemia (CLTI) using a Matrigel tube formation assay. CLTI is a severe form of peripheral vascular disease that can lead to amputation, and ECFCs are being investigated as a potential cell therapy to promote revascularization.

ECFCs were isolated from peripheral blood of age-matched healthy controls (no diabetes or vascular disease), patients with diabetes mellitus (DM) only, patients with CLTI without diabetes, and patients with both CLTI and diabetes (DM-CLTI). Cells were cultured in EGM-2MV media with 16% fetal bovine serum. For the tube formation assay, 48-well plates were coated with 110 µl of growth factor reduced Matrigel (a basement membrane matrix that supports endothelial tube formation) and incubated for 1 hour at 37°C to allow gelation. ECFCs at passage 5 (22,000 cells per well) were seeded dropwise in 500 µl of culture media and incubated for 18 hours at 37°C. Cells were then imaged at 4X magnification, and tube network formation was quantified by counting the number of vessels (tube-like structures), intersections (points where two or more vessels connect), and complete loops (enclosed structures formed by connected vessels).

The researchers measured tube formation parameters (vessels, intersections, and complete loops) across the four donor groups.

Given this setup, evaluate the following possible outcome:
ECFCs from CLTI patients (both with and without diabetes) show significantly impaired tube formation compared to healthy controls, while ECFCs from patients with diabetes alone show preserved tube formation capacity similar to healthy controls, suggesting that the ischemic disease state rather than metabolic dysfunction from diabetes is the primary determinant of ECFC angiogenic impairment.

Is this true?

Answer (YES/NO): NO